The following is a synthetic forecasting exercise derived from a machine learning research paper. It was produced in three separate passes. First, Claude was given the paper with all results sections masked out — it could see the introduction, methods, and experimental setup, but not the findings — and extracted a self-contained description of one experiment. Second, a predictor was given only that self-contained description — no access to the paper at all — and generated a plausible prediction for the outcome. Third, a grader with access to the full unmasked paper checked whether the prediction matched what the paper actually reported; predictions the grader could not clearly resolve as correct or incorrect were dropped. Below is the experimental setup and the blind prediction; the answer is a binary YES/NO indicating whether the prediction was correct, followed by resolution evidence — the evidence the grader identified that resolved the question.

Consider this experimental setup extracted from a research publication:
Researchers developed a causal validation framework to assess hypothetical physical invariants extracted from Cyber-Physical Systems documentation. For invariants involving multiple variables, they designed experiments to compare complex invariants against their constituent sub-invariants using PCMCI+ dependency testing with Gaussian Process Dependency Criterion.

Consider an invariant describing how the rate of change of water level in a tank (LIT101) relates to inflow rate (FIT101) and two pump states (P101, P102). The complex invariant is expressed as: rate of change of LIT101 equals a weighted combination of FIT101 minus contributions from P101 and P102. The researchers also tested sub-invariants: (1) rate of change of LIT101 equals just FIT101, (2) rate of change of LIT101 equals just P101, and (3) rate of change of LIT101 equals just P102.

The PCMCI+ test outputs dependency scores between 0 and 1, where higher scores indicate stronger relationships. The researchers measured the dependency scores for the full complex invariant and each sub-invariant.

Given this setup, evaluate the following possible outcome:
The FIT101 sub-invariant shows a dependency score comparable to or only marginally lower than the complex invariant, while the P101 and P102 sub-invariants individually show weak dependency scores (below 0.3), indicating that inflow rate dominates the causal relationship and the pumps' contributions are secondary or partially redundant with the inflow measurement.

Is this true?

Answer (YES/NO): NO